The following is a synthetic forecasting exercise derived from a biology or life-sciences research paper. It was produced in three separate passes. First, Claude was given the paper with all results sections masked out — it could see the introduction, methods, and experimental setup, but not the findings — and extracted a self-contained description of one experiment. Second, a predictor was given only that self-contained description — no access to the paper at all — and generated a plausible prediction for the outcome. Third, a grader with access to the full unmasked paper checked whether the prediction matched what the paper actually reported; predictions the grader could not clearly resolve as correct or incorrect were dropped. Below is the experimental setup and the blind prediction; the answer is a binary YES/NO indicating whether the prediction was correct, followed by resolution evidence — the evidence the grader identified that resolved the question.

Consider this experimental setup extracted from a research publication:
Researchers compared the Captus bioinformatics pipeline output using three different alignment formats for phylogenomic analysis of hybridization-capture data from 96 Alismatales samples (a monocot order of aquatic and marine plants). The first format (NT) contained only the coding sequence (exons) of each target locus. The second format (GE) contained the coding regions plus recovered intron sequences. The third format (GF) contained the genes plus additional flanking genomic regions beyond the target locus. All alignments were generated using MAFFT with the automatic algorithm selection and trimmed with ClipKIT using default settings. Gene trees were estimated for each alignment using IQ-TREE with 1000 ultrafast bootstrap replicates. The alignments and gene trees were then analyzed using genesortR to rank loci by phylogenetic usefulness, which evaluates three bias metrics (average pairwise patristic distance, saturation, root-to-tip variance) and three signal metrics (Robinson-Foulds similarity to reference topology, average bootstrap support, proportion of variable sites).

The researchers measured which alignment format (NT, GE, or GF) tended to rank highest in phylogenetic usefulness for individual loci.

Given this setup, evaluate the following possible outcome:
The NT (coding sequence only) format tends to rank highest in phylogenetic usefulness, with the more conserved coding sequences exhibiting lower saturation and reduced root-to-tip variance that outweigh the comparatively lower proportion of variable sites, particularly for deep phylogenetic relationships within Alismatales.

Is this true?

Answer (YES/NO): NO